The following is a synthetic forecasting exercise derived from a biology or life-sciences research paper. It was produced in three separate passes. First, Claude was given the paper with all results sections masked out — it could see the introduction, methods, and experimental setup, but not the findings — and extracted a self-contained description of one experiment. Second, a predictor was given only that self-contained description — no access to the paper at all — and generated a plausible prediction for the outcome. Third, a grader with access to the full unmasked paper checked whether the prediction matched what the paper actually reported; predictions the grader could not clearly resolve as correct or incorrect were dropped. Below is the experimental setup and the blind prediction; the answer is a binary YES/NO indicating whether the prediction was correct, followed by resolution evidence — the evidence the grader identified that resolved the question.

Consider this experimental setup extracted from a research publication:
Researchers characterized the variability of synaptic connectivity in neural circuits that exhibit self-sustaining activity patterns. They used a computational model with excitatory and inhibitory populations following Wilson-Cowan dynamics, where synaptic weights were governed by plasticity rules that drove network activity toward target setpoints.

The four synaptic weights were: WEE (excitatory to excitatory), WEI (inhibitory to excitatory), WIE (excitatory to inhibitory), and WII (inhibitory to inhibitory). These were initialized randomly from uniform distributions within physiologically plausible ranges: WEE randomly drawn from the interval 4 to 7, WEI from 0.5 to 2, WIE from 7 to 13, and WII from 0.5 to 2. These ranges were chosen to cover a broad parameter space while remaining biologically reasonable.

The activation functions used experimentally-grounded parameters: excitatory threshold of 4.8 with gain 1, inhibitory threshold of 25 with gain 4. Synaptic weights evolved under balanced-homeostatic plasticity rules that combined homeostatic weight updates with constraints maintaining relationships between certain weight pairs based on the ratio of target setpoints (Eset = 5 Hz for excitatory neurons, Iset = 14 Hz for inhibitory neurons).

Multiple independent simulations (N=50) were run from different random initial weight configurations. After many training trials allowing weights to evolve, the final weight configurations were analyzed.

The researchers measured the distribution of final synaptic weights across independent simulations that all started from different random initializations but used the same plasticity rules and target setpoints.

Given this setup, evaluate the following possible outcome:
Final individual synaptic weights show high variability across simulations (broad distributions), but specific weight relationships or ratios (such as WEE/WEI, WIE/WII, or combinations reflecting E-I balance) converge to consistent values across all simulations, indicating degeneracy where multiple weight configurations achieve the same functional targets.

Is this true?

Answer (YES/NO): YES